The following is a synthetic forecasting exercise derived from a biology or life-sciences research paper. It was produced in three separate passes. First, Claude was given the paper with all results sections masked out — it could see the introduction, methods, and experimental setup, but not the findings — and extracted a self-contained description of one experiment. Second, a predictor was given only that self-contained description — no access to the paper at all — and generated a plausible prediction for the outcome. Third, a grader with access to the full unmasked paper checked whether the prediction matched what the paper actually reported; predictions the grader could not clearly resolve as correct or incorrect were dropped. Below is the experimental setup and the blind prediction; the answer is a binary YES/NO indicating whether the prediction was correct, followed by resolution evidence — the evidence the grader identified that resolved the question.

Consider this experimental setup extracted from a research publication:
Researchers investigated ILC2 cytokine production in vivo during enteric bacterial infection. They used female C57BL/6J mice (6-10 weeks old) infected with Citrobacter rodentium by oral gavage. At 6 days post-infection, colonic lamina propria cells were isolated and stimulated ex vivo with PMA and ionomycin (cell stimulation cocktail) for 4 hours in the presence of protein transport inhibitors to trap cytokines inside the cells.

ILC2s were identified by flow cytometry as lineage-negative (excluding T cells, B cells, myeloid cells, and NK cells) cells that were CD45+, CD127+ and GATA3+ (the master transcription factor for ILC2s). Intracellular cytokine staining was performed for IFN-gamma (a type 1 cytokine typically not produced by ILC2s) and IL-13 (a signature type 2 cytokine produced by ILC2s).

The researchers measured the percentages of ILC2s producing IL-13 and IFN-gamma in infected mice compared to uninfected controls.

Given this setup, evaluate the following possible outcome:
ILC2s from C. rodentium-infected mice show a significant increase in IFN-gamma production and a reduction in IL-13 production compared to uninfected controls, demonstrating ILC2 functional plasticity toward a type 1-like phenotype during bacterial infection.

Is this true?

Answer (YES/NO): NO